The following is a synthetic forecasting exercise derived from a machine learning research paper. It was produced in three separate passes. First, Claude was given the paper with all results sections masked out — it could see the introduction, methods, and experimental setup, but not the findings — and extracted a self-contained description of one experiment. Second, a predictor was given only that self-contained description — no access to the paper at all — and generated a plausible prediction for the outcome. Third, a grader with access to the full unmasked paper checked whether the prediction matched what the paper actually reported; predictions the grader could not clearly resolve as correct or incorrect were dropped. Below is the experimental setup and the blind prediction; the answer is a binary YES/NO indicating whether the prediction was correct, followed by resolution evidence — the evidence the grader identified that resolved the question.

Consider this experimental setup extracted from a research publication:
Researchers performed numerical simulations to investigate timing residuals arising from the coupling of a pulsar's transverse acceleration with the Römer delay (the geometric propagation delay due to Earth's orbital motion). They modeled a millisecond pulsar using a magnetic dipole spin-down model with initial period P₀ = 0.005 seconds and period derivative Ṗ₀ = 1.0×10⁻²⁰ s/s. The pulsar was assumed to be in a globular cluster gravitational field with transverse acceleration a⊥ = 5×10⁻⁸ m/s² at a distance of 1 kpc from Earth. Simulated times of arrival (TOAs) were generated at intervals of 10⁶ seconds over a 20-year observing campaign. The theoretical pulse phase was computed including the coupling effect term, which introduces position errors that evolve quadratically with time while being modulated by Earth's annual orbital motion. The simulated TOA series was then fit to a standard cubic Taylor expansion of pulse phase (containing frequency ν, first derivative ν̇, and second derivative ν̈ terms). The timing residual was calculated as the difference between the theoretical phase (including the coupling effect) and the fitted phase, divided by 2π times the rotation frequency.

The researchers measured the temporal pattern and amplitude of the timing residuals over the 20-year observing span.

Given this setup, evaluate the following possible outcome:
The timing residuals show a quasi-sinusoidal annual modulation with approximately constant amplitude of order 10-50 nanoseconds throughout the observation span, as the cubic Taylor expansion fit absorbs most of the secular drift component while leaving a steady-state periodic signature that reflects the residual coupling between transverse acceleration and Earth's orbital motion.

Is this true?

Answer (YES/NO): NO